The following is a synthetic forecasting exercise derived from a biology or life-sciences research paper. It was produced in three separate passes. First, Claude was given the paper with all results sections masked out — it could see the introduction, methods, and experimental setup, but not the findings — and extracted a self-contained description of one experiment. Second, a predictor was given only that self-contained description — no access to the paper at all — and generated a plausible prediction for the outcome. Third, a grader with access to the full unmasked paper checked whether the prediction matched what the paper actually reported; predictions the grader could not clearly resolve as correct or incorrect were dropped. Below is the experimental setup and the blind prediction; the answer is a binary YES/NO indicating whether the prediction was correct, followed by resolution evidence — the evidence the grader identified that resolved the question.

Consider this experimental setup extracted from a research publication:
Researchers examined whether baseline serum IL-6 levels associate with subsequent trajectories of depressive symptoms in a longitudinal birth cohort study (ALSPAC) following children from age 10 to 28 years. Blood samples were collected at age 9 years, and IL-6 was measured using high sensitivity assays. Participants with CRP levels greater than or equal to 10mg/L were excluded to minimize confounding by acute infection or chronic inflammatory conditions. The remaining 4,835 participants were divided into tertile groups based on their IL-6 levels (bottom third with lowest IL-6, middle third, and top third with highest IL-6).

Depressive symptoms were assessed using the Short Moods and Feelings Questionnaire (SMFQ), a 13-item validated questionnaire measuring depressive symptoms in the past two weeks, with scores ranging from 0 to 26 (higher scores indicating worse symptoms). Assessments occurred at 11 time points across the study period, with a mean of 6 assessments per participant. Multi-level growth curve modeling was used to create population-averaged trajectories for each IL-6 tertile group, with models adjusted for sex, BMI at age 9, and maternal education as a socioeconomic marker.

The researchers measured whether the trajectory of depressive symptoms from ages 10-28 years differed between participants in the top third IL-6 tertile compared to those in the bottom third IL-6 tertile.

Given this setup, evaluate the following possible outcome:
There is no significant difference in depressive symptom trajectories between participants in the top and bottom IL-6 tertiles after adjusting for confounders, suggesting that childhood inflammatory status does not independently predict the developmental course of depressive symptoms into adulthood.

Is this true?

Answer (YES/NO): NO